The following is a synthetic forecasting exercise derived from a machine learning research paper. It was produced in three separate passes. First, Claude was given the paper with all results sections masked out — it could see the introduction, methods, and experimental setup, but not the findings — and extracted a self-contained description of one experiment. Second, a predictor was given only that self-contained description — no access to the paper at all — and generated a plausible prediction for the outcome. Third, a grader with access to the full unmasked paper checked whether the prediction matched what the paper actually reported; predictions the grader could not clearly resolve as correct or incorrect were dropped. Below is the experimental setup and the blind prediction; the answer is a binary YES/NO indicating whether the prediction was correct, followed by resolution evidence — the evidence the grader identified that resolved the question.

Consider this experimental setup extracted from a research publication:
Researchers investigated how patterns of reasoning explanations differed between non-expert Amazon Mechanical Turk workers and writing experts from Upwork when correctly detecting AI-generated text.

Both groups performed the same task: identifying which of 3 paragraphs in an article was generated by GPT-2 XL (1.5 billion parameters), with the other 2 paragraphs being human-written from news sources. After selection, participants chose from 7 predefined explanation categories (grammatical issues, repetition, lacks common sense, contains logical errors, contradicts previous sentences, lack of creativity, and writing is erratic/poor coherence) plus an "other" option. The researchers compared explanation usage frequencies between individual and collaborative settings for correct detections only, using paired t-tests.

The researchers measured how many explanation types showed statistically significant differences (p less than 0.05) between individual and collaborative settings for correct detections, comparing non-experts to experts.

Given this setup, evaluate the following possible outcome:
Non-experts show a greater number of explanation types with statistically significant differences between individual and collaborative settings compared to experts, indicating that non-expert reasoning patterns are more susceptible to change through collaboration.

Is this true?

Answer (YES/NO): NO